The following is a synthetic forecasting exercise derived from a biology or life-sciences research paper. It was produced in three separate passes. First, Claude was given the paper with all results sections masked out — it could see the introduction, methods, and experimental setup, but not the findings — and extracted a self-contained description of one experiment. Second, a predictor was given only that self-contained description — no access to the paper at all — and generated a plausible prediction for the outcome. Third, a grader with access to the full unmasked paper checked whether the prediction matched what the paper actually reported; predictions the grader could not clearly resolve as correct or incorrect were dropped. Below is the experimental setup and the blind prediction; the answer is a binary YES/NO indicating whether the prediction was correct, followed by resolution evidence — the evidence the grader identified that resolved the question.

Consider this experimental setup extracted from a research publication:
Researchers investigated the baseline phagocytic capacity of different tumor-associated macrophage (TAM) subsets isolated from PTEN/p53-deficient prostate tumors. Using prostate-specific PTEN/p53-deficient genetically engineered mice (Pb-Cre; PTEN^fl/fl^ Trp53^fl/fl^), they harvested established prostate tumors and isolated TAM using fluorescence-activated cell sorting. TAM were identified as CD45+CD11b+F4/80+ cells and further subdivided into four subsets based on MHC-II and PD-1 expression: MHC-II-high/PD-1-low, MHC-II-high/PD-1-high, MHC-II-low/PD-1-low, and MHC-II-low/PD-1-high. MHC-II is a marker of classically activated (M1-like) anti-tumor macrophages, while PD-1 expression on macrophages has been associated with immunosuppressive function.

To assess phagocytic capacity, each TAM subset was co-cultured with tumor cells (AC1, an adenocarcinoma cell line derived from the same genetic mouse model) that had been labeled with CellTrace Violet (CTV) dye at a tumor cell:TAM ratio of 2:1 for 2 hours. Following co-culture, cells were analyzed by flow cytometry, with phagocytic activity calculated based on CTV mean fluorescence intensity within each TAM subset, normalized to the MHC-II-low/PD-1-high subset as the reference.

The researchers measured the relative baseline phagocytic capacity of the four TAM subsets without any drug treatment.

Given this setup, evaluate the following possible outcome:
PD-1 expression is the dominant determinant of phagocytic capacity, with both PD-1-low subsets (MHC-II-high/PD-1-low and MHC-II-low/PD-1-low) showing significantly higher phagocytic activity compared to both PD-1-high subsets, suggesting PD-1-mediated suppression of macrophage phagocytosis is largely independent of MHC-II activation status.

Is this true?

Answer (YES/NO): NO